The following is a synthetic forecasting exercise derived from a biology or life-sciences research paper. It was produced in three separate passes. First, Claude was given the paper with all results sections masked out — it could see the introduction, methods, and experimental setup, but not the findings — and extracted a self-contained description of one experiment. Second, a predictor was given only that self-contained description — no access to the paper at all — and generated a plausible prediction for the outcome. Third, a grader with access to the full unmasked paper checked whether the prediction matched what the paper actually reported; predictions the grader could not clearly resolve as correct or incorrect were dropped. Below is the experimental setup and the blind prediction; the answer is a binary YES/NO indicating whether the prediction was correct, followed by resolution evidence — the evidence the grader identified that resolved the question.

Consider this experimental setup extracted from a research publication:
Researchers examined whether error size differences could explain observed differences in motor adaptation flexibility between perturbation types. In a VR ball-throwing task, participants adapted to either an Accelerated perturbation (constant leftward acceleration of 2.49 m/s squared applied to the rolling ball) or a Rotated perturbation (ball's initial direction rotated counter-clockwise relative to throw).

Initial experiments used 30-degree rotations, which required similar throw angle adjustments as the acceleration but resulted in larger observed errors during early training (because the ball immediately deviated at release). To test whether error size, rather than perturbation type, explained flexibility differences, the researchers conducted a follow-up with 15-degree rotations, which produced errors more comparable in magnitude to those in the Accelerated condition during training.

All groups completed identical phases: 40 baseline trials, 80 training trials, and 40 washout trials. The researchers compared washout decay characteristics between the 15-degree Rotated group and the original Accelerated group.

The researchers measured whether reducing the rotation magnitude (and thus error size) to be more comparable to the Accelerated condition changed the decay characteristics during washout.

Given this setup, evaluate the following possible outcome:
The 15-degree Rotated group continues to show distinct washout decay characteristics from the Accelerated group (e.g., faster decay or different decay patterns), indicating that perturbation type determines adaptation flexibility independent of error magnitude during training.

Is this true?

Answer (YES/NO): YES